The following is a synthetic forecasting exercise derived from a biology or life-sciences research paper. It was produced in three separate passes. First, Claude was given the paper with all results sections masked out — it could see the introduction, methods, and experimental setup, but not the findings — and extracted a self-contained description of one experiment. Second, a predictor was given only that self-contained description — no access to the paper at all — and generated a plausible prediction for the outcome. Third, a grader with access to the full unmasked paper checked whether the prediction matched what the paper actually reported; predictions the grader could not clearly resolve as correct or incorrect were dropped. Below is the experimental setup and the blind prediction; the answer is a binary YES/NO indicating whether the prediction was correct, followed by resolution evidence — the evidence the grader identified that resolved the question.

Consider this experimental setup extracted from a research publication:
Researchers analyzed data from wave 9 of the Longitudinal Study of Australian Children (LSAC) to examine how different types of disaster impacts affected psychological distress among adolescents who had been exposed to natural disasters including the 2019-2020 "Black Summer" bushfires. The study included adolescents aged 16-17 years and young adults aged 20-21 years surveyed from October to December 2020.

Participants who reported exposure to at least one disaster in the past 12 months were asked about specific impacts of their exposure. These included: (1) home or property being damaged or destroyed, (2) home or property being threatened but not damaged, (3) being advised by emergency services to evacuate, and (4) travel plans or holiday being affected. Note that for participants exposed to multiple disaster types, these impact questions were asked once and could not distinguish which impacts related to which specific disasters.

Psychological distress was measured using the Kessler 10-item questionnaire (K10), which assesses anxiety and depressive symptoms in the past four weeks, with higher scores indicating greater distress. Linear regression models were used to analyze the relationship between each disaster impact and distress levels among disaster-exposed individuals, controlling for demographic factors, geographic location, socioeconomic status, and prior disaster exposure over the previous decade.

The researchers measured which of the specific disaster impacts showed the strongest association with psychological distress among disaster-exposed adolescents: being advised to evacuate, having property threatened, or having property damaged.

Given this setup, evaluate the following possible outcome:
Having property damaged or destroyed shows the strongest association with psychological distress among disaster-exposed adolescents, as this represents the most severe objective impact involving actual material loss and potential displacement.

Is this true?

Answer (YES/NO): NO